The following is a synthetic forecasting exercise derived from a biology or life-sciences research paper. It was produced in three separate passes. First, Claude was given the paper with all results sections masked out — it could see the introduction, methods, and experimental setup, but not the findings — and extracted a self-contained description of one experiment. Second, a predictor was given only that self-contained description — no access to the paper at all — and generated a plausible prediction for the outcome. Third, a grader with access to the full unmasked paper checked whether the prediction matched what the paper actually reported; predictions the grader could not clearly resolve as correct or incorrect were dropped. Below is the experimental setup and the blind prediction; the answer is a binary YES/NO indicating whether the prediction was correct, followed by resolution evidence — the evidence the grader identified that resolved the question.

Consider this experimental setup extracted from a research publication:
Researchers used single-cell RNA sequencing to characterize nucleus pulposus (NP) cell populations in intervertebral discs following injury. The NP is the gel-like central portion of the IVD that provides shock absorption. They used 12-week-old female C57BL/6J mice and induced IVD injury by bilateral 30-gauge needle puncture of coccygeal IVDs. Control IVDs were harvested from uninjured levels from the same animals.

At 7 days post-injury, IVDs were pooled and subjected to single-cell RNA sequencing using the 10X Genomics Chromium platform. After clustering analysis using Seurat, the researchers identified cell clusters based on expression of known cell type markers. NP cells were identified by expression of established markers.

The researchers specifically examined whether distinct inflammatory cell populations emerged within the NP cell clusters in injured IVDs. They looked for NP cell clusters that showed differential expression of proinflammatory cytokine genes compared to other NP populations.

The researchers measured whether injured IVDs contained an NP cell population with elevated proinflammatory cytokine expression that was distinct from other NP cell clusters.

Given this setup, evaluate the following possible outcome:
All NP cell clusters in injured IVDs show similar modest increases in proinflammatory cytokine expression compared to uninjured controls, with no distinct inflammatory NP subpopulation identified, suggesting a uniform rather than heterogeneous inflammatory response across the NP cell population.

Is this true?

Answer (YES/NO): NO